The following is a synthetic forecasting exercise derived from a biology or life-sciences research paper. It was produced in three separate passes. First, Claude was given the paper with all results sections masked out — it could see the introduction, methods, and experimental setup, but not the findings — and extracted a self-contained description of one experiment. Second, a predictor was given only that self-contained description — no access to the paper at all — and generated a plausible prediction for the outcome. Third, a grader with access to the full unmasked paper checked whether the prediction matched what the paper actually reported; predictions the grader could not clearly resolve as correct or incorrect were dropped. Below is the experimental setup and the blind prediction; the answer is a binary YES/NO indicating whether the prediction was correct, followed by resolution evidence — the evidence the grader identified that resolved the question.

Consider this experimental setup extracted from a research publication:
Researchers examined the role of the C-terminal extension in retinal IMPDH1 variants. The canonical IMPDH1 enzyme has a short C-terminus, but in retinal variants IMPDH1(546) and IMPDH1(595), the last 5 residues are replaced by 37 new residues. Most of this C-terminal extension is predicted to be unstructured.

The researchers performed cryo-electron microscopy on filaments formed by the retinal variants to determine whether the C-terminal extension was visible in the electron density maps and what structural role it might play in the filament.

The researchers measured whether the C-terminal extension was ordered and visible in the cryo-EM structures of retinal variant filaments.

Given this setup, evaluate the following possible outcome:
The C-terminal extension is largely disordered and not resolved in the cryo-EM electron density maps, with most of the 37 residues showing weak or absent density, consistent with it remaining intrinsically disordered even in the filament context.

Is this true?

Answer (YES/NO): YES